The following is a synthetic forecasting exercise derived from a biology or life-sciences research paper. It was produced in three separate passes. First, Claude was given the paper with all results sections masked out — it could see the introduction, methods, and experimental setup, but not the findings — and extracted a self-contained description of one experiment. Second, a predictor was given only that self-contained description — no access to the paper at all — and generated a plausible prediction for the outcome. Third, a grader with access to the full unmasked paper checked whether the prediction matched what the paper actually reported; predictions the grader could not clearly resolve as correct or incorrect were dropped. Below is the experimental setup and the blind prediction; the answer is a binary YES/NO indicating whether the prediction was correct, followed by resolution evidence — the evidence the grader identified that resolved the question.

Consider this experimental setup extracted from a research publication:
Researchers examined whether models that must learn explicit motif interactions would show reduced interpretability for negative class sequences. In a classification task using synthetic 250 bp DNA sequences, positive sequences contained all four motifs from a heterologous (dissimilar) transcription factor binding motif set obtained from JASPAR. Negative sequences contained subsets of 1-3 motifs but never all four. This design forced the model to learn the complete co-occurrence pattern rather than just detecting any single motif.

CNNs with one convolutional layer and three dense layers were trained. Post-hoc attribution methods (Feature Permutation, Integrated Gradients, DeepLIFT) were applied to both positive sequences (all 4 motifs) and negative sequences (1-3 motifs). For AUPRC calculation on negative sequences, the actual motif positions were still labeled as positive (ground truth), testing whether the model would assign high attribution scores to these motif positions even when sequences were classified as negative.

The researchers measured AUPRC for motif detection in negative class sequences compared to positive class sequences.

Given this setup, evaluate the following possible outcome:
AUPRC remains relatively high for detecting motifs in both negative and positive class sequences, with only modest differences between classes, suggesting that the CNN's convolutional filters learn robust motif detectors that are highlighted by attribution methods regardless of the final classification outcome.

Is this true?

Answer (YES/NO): NO